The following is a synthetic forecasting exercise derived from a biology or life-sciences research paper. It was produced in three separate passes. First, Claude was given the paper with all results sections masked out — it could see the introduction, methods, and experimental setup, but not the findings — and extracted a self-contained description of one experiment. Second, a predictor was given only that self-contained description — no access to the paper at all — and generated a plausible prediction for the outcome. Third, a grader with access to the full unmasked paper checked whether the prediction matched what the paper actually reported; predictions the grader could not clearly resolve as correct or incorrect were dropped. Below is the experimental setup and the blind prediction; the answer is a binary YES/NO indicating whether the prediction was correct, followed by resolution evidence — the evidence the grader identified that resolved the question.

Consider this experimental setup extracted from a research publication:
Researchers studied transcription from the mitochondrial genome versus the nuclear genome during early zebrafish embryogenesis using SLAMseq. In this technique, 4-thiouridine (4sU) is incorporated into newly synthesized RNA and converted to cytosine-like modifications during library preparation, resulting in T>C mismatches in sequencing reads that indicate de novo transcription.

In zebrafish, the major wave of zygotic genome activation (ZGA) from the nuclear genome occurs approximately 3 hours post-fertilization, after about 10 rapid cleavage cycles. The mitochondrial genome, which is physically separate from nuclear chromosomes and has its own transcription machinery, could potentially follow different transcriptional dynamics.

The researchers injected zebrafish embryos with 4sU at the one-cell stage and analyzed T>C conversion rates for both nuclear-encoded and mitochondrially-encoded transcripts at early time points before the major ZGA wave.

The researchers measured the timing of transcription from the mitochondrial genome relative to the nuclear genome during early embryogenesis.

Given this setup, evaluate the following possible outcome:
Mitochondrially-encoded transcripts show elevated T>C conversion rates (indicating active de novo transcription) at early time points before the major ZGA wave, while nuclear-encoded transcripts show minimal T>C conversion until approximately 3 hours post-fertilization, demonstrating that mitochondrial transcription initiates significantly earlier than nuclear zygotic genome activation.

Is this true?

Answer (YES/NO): YES